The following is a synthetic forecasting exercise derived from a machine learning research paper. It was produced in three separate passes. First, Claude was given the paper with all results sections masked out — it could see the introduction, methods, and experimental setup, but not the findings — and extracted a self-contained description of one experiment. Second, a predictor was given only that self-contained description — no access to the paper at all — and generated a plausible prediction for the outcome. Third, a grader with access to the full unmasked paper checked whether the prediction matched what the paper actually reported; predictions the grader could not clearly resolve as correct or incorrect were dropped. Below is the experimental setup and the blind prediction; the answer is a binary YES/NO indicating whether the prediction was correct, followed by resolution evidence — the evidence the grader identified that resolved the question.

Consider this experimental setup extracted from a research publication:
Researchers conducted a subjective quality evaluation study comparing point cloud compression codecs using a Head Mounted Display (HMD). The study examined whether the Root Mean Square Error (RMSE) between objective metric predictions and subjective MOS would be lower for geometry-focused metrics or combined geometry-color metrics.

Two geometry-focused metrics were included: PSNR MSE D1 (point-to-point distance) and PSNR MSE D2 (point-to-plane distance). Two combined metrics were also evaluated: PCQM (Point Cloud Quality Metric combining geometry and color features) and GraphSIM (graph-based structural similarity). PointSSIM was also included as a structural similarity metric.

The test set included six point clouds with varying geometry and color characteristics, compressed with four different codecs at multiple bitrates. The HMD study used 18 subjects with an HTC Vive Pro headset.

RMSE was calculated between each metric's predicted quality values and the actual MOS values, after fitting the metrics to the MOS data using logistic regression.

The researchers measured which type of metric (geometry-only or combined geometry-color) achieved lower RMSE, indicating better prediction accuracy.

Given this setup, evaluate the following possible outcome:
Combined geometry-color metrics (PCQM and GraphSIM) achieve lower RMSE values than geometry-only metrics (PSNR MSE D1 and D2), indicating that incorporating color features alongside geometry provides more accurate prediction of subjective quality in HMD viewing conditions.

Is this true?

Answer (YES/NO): NO